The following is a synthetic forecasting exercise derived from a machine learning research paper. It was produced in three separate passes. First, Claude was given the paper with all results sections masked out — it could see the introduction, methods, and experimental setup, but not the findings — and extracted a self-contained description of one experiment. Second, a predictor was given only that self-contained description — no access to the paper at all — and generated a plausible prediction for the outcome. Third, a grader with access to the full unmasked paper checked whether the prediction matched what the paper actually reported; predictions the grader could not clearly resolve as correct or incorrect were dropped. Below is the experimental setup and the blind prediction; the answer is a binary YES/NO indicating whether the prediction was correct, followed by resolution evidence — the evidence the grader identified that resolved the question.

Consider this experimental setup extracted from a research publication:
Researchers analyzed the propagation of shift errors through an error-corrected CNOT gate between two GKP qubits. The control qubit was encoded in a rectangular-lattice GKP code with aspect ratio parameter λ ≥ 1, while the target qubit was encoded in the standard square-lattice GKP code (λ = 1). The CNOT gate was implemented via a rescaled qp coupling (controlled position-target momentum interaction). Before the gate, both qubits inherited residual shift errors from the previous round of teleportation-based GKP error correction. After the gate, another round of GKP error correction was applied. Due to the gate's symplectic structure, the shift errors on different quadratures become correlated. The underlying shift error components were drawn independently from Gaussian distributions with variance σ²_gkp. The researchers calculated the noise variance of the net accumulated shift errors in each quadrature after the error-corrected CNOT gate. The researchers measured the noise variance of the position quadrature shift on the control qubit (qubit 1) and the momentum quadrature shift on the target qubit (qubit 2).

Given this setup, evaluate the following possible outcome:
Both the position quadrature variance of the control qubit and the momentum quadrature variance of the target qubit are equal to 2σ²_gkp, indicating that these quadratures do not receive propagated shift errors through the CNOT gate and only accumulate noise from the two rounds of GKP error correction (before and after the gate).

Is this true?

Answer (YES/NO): YES